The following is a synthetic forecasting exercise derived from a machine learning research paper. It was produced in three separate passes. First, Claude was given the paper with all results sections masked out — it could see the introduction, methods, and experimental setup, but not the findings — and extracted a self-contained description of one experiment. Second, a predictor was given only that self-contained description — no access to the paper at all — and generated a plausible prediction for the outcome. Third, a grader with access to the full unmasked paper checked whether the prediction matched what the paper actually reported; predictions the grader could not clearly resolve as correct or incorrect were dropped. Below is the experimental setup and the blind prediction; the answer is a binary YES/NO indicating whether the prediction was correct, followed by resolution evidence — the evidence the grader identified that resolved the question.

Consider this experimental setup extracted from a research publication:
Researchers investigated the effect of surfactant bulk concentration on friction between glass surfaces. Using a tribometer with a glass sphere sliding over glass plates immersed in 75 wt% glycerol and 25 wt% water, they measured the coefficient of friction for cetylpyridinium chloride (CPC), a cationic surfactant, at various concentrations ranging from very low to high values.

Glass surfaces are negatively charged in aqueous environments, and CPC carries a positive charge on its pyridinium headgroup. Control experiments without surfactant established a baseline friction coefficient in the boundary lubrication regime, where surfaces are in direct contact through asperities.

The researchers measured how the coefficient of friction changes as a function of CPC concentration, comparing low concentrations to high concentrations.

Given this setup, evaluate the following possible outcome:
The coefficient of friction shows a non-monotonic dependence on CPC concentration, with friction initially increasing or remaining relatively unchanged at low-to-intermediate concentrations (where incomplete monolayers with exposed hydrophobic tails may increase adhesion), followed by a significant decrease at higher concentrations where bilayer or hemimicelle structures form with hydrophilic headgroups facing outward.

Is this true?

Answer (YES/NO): NO